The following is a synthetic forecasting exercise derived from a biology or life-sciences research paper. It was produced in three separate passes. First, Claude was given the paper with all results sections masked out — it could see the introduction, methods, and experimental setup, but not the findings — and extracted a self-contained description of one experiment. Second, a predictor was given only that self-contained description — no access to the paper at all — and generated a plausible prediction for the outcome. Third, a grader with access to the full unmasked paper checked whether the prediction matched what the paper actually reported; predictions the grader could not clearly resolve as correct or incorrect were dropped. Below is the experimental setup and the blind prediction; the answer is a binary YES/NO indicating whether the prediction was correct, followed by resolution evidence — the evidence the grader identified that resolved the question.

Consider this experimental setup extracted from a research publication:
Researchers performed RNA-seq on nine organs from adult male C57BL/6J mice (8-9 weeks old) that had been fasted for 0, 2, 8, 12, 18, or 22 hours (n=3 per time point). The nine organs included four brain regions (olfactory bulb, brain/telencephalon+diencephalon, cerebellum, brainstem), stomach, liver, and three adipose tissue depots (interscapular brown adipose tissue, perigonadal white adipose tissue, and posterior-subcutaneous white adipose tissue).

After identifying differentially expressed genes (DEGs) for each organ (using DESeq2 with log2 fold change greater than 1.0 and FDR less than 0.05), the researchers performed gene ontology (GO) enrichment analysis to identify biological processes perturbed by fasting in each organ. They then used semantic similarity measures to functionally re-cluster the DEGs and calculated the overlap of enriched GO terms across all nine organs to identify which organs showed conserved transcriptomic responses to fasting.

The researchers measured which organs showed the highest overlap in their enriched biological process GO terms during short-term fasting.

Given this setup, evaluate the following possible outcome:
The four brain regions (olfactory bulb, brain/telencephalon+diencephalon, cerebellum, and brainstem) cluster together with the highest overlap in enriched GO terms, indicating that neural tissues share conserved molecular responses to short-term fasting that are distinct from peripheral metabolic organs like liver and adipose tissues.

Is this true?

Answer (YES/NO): NO